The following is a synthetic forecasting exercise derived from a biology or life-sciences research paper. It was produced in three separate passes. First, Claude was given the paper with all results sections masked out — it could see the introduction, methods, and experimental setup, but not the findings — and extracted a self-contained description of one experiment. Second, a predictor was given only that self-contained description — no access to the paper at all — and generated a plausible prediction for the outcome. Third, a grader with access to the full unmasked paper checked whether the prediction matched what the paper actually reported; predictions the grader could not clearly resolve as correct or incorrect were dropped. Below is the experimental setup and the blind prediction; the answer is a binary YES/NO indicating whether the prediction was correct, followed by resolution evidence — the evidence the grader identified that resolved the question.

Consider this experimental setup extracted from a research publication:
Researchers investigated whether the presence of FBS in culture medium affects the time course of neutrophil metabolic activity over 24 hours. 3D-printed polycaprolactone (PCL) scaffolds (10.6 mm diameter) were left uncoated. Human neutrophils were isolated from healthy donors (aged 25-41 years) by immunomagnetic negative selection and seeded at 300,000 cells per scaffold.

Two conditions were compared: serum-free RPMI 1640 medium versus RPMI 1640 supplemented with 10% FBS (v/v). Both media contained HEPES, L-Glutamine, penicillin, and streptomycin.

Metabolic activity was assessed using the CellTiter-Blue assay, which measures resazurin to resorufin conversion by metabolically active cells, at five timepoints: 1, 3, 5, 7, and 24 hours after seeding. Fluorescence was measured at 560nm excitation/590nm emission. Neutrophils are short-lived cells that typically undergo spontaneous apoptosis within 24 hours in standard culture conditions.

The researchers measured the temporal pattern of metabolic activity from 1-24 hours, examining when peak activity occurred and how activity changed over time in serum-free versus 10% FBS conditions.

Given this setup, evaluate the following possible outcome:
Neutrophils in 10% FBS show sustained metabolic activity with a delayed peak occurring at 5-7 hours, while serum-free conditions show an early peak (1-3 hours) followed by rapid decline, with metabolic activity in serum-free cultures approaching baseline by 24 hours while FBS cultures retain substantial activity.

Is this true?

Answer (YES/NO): NO